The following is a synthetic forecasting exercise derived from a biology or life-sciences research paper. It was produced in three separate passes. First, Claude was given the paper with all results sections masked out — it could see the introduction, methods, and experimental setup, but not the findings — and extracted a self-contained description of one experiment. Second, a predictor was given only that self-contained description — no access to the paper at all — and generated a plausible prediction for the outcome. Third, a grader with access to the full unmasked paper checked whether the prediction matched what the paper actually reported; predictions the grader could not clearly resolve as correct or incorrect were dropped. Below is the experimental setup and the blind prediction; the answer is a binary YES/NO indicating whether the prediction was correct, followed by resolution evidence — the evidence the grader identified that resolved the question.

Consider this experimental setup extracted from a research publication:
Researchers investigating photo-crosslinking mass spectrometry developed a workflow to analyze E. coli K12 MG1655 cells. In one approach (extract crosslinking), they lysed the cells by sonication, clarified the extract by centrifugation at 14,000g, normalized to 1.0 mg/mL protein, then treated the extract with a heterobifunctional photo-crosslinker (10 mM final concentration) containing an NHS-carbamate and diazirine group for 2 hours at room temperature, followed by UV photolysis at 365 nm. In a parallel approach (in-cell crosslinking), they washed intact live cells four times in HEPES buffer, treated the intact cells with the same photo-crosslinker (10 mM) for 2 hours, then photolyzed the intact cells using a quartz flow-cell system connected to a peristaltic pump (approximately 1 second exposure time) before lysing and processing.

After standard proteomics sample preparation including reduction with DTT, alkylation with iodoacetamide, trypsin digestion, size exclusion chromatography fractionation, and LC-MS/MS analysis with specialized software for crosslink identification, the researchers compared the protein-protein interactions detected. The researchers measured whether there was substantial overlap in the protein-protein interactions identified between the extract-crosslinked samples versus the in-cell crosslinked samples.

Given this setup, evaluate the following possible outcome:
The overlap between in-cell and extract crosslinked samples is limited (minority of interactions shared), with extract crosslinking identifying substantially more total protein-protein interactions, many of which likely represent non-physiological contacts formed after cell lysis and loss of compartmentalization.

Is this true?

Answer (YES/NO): NO